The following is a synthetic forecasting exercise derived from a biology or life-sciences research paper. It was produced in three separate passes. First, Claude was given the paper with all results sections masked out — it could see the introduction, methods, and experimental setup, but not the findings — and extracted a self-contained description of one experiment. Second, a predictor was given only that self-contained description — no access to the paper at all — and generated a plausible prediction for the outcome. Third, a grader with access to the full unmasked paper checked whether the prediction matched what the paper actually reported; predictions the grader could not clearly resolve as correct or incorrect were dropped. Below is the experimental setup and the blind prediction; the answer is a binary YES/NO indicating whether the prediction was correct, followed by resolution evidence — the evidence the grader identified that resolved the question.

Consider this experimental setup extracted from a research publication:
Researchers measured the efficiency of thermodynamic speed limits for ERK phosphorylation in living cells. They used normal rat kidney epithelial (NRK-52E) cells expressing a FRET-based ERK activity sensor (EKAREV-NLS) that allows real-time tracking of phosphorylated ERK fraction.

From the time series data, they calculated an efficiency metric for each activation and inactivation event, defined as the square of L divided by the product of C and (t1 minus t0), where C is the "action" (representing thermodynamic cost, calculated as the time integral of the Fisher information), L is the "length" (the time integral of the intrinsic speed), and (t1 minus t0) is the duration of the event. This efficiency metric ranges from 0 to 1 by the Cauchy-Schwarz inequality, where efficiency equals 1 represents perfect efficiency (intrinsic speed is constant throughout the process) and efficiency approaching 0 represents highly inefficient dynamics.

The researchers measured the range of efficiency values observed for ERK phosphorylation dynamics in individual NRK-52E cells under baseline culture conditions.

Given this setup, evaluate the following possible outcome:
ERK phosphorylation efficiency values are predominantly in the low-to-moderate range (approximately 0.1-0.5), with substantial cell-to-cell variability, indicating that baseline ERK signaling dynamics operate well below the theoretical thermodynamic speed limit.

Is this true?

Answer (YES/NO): NO